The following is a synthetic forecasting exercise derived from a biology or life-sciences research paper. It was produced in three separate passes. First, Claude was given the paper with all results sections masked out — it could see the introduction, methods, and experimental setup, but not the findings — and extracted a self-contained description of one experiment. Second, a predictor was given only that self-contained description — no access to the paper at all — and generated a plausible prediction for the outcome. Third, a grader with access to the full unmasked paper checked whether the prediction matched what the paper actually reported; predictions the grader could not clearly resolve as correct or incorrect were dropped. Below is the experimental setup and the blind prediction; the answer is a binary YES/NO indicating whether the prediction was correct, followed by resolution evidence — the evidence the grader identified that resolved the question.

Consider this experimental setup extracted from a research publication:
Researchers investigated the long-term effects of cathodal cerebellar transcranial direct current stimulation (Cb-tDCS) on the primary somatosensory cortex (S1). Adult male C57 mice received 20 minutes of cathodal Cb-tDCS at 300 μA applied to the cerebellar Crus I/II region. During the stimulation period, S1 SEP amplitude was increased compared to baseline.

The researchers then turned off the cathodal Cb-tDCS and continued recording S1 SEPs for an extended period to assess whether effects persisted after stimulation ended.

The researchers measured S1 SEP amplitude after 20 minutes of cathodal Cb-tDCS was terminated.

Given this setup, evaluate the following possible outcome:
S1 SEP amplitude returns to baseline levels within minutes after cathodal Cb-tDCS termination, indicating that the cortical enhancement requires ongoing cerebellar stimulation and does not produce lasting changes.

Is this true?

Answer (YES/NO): YES